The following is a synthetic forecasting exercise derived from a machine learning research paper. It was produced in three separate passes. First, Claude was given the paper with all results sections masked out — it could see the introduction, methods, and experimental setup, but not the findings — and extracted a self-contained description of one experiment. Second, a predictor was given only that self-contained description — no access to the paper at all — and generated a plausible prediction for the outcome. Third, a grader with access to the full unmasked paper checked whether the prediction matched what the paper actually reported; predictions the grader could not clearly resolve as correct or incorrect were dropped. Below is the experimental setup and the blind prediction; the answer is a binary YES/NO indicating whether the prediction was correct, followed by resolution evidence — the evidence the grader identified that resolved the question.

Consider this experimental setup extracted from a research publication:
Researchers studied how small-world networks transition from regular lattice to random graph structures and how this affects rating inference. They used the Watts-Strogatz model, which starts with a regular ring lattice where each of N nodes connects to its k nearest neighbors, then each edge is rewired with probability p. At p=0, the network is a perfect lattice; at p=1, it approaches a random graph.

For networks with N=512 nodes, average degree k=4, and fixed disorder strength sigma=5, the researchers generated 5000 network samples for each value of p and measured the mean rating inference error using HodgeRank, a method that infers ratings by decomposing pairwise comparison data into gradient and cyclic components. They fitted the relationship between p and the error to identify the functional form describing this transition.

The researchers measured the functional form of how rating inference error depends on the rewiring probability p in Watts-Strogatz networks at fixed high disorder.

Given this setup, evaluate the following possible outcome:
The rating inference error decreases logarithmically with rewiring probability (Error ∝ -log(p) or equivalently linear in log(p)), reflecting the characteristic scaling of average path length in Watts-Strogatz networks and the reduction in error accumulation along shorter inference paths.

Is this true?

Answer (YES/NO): NO